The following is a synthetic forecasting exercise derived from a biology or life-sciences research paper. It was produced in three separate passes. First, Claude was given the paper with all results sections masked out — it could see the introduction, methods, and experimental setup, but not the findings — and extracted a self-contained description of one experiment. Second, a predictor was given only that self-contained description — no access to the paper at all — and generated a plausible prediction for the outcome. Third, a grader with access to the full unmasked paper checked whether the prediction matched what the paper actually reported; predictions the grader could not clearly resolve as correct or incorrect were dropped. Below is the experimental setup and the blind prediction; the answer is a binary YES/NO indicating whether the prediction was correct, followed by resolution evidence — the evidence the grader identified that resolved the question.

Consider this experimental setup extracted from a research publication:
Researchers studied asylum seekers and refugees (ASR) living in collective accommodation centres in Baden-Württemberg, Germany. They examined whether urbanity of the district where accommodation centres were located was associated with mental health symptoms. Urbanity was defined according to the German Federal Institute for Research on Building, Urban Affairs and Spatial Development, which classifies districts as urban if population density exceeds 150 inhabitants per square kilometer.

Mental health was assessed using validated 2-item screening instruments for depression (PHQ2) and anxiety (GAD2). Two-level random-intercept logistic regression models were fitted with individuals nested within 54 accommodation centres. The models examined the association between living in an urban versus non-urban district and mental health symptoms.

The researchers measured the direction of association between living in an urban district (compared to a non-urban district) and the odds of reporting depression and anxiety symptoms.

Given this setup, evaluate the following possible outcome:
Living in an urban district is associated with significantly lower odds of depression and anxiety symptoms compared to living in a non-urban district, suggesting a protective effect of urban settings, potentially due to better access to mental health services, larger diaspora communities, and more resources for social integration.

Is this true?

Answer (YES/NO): NO